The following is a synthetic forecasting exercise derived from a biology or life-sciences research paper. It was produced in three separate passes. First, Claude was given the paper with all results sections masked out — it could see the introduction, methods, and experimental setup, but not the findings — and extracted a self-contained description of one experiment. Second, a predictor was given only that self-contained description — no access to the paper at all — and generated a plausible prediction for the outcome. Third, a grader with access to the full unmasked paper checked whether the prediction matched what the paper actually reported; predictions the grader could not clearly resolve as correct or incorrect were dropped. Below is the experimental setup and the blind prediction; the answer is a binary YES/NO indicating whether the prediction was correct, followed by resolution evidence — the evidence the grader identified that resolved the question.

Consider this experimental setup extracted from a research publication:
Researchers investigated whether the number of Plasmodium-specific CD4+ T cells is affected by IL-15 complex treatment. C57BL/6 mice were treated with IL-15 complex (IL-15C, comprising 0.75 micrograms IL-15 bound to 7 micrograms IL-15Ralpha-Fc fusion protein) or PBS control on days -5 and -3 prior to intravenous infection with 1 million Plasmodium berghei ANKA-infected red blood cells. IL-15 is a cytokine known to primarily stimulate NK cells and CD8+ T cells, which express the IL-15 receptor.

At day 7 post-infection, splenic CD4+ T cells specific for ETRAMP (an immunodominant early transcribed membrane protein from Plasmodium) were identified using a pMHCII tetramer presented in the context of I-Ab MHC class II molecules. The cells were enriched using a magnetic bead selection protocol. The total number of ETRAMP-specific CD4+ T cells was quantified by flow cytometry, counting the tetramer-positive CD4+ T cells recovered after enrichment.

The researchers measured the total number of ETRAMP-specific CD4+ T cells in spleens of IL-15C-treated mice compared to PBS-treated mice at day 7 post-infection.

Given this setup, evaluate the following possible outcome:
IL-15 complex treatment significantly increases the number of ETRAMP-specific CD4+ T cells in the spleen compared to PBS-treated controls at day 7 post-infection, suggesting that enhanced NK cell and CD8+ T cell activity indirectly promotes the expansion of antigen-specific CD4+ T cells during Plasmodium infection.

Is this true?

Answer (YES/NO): NO